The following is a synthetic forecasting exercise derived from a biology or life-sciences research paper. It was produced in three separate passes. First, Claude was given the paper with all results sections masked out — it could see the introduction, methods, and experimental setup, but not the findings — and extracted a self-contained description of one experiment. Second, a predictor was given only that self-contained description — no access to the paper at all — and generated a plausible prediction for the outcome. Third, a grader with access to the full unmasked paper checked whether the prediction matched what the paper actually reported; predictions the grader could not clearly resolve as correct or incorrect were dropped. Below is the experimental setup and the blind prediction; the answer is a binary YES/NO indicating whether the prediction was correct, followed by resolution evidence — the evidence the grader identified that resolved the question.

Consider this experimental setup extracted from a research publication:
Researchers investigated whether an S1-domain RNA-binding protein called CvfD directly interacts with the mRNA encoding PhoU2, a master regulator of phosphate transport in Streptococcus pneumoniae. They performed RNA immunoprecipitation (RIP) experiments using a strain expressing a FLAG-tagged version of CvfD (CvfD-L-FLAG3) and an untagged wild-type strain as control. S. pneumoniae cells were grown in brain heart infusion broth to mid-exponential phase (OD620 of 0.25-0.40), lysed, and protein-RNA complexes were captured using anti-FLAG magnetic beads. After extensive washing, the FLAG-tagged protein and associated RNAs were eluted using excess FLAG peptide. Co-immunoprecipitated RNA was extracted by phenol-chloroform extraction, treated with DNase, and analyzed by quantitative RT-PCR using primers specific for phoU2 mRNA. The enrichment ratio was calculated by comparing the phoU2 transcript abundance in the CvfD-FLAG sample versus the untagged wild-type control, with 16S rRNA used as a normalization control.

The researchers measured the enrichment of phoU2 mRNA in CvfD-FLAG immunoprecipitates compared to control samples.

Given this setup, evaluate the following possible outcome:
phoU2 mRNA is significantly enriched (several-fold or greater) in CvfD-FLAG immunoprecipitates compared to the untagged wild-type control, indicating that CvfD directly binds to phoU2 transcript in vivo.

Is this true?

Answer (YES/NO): YES